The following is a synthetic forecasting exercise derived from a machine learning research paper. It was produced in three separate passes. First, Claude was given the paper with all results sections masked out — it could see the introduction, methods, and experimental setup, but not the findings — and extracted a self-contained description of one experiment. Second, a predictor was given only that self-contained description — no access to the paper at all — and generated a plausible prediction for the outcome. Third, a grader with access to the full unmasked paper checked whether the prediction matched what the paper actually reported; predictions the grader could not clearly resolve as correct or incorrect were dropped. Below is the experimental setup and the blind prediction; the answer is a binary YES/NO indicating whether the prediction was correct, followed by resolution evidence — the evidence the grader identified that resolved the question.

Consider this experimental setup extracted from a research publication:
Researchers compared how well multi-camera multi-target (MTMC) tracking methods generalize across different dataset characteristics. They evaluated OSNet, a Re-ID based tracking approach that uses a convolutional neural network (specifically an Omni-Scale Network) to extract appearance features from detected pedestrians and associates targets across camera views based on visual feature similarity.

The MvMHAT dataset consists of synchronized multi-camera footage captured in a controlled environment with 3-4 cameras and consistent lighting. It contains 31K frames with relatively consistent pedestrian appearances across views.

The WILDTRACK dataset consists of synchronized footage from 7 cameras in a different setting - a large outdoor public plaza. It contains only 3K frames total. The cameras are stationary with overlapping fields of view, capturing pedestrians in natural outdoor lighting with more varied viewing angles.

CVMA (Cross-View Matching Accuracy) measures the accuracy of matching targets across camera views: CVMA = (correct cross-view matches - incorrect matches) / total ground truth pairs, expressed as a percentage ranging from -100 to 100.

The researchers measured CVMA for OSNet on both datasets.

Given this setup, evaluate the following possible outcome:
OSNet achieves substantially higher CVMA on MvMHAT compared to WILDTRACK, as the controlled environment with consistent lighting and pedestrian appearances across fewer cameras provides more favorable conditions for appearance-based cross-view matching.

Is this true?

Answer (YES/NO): YES